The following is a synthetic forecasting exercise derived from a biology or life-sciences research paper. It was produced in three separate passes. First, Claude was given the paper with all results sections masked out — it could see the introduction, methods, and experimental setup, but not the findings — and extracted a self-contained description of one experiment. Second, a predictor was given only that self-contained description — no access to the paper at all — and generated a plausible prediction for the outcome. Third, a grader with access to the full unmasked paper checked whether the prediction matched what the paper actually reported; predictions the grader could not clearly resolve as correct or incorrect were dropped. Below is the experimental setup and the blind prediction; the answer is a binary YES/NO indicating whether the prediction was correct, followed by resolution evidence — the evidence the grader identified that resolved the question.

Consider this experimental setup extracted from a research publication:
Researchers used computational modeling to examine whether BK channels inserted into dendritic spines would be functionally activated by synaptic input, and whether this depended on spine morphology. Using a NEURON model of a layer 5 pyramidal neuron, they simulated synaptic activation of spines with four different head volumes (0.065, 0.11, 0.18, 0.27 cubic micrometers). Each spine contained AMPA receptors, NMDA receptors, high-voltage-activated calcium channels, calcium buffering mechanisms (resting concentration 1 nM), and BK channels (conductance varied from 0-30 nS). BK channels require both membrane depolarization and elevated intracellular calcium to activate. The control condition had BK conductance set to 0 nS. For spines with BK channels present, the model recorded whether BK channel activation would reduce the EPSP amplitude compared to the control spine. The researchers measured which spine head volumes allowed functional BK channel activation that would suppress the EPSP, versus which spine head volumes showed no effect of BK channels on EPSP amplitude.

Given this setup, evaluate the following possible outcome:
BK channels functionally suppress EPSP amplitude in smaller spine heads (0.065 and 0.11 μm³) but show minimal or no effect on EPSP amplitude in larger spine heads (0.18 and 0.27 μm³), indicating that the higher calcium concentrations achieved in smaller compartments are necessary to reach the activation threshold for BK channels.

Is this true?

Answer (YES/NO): YES